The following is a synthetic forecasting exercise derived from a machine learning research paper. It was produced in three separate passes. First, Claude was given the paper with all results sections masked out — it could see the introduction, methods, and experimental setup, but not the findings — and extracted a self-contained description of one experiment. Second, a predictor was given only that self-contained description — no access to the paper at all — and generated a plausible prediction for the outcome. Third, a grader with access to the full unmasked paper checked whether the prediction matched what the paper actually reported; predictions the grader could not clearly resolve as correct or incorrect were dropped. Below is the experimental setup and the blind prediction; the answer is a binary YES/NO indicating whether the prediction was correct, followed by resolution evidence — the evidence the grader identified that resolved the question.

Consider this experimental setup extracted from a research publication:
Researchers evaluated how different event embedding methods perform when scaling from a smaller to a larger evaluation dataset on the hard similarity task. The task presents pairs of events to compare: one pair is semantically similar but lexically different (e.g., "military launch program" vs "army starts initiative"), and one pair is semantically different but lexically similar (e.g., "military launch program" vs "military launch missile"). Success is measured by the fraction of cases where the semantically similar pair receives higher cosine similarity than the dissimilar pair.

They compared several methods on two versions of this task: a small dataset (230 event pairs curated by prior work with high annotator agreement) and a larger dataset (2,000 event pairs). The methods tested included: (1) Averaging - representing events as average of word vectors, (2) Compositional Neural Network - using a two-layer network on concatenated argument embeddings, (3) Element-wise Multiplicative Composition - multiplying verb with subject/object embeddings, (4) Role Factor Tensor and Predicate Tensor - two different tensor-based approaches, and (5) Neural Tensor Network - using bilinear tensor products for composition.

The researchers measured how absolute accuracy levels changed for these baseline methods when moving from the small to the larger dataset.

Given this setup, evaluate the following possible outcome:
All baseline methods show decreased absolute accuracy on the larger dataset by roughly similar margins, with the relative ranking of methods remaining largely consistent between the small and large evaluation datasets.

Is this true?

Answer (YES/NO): NO